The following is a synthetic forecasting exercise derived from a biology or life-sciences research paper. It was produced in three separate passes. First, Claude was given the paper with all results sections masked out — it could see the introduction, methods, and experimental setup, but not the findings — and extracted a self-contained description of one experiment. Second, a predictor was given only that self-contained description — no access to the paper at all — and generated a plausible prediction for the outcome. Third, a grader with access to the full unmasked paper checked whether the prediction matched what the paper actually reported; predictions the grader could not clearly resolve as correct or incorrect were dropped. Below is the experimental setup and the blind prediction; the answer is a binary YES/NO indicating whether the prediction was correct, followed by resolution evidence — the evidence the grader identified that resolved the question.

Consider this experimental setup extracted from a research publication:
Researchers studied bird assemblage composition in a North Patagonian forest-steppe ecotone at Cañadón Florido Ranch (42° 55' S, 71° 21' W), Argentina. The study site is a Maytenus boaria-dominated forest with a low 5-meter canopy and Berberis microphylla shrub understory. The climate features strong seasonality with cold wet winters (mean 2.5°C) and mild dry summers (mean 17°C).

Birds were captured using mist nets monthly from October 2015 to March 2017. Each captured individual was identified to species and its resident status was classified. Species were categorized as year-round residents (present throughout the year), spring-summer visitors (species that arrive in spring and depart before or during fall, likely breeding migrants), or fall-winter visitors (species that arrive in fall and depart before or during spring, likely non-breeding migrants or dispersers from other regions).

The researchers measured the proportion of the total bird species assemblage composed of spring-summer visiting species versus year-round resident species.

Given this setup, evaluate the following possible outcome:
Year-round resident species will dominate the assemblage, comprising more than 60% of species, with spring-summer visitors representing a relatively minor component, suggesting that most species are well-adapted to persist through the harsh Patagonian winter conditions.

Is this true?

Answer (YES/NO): NO